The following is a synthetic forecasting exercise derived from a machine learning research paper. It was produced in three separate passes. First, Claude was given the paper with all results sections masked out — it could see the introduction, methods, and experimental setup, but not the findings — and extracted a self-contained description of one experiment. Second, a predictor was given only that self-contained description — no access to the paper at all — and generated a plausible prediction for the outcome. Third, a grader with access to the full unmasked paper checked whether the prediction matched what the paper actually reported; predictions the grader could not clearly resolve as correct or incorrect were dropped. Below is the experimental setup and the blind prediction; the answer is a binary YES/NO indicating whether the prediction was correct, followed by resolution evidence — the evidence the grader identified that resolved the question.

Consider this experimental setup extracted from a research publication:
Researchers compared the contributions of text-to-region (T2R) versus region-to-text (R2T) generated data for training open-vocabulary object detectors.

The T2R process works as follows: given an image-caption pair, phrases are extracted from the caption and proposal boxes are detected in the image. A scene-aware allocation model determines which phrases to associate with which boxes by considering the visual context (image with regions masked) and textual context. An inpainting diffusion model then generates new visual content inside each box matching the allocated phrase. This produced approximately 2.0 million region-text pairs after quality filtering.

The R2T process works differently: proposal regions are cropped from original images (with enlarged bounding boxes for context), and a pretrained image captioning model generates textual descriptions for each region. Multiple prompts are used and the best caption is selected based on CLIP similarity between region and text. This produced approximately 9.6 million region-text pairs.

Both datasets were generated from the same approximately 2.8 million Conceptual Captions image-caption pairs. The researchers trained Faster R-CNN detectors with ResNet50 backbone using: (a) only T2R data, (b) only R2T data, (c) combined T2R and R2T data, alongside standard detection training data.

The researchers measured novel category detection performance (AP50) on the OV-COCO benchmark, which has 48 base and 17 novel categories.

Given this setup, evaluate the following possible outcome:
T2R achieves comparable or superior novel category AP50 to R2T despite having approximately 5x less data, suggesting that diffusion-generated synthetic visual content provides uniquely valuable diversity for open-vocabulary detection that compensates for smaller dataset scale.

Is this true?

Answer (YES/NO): YES